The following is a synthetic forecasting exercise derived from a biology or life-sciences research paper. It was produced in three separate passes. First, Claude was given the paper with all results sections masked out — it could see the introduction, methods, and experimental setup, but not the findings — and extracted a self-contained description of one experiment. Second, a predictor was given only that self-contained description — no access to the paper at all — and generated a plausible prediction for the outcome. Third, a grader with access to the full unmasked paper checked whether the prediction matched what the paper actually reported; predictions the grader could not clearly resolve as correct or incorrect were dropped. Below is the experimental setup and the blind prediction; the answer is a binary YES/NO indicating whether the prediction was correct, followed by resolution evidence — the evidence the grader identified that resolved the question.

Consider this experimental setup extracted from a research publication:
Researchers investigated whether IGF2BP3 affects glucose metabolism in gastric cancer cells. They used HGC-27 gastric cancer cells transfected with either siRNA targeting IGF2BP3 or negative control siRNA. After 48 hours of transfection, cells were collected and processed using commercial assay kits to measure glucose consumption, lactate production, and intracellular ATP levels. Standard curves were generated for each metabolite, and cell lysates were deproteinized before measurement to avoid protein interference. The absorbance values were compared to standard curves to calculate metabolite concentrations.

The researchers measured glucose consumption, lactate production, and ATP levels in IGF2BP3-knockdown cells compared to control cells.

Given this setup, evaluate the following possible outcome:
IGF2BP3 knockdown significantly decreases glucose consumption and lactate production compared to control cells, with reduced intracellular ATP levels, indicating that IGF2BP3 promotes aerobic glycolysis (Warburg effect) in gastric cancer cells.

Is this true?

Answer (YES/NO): YES